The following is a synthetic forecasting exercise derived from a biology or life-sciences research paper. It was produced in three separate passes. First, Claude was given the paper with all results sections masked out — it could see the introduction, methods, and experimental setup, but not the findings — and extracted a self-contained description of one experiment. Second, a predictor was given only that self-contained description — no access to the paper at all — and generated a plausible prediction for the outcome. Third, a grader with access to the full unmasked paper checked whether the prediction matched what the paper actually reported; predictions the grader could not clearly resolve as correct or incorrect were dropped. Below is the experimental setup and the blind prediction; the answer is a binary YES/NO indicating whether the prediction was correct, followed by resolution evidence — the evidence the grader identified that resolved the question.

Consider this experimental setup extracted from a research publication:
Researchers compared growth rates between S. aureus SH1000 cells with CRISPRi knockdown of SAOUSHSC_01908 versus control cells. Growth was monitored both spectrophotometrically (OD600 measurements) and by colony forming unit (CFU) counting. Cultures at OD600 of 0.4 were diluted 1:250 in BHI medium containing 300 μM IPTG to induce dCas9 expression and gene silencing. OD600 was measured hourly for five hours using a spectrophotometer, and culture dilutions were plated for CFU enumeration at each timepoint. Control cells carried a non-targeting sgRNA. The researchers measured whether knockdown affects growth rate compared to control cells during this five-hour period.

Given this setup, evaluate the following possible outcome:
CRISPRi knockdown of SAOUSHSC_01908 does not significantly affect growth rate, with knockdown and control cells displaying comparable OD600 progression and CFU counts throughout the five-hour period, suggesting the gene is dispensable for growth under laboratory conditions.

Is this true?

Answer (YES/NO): NO